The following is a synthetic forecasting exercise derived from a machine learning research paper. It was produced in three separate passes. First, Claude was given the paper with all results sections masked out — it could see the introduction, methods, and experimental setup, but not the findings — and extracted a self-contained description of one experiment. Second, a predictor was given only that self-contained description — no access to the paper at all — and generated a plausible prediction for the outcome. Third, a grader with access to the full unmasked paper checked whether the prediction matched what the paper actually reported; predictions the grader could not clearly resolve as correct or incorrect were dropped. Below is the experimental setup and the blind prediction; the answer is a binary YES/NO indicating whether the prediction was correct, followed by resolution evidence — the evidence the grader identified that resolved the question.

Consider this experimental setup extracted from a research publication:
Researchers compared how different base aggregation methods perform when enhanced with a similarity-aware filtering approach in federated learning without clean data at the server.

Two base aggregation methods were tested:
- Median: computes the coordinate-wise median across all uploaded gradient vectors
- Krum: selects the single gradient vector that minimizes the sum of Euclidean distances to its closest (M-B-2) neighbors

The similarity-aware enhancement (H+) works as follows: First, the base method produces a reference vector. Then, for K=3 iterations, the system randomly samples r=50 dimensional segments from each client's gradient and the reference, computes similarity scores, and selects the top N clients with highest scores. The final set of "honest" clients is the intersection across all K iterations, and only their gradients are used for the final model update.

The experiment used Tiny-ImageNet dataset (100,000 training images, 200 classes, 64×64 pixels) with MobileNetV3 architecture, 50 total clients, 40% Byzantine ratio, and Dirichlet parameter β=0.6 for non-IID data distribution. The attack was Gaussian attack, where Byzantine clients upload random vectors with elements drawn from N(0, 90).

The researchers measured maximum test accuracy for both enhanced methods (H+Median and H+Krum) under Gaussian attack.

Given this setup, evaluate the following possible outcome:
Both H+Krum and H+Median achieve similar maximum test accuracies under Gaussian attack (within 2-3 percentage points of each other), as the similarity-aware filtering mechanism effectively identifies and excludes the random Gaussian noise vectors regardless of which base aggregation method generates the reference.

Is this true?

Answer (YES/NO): YES